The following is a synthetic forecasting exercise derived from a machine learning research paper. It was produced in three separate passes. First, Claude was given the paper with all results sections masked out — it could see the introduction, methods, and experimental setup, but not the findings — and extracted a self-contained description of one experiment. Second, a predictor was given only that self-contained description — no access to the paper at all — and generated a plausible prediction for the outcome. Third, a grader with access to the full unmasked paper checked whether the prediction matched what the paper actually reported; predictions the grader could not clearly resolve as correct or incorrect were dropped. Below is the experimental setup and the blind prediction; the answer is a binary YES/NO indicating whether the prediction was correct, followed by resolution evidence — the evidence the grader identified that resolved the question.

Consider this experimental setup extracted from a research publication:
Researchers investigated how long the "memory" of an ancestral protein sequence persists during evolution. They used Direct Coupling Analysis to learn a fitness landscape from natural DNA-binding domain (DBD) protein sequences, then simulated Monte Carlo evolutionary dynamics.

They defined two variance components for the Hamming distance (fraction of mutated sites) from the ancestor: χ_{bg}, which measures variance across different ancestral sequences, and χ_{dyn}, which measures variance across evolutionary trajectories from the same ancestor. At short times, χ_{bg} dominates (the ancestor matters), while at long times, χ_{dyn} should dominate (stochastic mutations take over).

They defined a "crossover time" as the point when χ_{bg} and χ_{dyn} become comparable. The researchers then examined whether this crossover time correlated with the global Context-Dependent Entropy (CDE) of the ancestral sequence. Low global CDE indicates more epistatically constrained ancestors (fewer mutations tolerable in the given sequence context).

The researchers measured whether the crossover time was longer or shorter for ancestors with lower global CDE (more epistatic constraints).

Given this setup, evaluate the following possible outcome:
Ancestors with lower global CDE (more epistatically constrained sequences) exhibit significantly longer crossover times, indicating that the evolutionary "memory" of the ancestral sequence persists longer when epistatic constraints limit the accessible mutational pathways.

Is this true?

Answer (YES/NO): YES